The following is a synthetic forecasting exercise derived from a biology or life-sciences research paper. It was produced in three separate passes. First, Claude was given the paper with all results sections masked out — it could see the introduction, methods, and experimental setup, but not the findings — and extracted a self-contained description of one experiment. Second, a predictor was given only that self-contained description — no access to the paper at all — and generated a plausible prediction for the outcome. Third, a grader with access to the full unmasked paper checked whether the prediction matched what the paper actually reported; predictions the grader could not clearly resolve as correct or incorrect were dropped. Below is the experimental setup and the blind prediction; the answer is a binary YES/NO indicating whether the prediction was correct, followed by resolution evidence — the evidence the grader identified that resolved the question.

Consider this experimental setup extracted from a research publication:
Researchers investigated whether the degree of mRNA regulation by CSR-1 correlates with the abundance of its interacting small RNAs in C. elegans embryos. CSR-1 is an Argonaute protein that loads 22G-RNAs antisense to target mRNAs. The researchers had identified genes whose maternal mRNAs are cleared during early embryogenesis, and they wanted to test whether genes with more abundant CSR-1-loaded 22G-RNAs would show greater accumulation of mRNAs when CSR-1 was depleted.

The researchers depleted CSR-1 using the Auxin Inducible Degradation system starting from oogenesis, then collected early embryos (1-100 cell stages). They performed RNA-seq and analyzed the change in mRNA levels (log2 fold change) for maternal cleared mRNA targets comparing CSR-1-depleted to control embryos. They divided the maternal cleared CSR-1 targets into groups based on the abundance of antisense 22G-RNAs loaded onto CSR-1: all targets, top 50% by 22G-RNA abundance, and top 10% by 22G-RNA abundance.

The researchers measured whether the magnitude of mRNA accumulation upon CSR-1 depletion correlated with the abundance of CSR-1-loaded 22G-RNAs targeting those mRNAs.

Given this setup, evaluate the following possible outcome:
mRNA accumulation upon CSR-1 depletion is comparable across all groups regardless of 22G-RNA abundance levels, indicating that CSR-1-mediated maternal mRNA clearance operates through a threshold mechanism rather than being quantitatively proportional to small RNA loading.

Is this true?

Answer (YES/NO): NO